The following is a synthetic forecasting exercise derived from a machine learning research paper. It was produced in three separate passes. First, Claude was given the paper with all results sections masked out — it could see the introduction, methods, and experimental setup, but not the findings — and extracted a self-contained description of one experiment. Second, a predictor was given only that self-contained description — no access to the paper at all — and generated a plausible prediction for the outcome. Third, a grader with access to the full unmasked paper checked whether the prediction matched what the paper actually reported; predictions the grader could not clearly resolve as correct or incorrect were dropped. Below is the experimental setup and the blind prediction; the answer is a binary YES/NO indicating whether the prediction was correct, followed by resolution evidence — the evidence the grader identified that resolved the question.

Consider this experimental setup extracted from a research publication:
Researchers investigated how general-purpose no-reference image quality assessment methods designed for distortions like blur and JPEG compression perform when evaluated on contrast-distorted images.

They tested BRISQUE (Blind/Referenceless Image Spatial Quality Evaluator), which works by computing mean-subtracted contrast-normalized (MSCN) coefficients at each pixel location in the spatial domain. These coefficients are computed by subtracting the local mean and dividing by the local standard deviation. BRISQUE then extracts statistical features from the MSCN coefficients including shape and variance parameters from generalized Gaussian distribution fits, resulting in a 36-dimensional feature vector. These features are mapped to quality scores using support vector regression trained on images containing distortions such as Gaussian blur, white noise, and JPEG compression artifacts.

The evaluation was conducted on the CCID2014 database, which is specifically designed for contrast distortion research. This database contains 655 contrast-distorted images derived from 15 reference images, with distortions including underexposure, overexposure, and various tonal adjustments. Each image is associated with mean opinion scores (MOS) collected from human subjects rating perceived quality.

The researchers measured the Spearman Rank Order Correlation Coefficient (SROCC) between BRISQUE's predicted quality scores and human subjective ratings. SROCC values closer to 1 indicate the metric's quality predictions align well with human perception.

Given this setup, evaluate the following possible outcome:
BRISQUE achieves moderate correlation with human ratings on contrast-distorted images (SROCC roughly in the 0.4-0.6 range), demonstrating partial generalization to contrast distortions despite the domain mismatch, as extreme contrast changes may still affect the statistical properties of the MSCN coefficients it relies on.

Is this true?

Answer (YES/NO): NO